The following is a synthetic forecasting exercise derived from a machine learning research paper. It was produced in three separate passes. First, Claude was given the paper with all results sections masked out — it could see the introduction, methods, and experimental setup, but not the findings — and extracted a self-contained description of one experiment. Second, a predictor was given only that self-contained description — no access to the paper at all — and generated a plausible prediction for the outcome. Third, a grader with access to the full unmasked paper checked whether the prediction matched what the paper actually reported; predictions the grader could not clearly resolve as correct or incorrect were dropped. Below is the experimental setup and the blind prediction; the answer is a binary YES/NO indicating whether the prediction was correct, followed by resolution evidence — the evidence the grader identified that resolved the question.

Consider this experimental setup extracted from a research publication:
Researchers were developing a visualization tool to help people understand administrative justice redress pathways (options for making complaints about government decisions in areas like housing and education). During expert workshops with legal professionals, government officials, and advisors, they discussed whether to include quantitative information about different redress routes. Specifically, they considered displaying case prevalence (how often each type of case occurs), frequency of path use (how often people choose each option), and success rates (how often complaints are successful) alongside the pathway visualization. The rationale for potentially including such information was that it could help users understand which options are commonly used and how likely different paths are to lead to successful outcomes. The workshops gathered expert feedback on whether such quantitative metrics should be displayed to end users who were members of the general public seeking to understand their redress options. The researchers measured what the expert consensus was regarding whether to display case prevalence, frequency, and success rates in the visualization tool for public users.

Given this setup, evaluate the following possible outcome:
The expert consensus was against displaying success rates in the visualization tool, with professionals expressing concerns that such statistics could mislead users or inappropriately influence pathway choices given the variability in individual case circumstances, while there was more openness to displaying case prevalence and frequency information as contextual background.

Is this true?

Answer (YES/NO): NO